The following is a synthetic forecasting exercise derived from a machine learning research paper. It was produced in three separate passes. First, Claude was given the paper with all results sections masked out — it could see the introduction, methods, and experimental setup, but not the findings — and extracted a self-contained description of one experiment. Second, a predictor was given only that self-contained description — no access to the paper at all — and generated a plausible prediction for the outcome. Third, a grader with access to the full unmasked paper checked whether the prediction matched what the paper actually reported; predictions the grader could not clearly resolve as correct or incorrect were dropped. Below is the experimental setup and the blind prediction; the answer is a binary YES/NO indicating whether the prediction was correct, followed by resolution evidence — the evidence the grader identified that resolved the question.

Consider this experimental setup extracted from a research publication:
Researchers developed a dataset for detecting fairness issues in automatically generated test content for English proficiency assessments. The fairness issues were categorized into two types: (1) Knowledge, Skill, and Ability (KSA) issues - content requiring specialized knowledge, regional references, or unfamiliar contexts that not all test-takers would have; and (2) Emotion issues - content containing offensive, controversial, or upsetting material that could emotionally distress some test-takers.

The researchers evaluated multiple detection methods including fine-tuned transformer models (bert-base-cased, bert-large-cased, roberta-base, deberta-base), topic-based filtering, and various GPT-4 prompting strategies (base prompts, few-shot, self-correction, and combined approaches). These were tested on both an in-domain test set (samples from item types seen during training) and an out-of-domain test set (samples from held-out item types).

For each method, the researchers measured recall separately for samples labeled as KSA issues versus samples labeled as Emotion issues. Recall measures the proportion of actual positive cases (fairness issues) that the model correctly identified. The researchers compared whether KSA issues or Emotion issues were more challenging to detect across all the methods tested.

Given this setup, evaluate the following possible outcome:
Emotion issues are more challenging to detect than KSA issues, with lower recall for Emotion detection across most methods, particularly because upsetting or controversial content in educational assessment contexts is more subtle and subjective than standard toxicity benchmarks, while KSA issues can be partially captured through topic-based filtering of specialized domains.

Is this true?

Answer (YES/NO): NO